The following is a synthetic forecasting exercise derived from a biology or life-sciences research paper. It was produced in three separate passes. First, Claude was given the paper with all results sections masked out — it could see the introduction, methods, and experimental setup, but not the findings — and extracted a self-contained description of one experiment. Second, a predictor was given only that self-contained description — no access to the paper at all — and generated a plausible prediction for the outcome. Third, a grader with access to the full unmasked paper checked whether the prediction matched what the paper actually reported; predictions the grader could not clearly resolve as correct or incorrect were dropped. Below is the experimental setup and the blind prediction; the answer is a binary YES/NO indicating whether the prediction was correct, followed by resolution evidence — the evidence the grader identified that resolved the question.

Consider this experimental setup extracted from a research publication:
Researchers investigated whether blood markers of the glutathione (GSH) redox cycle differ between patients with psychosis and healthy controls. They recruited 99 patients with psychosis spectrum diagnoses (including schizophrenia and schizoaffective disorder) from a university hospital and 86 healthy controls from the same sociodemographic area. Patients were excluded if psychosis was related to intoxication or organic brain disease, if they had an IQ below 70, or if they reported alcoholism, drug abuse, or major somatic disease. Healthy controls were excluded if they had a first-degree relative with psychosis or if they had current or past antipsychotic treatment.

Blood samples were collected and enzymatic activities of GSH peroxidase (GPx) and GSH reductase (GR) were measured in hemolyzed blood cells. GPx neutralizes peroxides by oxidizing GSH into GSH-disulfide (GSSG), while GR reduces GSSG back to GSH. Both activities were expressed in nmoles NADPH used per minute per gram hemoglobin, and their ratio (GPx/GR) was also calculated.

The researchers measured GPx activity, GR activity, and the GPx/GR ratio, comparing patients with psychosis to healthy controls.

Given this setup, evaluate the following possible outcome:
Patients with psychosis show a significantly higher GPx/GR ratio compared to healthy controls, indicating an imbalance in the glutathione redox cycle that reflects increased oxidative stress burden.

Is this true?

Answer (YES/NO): NO